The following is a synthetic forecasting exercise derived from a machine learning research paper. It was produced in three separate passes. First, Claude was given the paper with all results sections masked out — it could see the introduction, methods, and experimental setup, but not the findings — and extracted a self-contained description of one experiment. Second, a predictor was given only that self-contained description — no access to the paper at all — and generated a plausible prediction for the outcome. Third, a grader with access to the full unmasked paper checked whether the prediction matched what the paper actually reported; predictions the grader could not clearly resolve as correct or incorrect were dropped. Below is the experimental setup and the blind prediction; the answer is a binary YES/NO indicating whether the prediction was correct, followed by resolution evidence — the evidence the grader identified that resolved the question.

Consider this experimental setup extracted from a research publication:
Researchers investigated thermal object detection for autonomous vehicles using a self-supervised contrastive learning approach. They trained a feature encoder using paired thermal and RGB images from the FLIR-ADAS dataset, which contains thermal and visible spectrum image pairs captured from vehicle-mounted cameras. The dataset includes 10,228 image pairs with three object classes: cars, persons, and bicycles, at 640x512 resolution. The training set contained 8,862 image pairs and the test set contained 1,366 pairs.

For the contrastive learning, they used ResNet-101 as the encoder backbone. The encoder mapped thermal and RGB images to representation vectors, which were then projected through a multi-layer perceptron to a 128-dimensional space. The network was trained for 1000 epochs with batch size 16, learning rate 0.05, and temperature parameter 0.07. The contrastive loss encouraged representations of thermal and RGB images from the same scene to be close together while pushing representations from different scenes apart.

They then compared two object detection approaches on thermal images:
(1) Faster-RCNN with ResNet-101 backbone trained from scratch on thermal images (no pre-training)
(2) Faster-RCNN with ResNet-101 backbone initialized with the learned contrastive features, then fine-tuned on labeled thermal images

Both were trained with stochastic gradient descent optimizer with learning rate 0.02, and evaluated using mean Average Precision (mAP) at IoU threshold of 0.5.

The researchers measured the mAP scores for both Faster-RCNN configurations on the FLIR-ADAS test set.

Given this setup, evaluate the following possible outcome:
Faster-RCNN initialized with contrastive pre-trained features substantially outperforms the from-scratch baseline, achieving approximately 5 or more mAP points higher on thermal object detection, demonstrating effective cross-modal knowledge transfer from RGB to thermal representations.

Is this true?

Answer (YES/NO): YES